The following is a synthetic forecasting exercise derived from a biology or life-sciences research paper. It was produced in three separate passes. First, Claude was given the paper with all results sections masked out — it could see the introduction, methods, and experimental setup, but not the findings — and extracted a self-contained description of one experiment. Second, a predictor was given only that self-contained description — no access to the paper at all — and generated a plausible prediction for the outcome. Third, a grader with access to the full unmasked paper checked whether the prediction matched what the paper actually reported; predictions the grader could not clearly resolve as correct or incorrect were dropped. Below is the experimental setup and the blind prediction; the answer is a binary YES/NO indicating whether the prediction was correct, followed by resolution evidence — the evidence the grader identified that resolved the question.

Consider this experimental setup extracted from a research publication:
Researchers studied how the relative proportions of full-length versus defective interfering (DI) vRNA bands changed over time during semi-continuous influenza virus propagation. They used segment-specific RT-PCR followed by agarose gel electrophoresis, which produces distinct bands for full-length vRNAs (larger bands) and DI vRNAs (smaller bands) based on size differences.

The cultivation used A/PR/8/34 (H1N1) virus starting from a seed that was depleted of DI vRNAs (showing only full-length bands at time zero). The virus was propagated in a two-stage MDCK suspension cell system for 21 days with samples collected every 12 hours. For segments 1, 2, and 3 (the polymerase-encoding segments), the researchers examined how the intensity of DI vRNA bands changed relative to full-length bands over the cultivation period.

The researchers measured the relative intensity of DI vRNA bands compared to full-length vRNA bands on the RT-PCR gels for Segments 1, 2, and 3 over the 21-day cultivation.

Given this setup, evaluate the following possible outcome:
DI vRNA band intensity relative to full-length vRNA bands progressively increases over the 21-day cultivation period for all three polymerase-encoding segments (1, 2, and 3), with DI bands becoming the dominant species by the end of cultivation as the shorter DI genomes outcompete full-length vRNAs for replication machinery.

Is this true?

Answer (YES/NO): NO